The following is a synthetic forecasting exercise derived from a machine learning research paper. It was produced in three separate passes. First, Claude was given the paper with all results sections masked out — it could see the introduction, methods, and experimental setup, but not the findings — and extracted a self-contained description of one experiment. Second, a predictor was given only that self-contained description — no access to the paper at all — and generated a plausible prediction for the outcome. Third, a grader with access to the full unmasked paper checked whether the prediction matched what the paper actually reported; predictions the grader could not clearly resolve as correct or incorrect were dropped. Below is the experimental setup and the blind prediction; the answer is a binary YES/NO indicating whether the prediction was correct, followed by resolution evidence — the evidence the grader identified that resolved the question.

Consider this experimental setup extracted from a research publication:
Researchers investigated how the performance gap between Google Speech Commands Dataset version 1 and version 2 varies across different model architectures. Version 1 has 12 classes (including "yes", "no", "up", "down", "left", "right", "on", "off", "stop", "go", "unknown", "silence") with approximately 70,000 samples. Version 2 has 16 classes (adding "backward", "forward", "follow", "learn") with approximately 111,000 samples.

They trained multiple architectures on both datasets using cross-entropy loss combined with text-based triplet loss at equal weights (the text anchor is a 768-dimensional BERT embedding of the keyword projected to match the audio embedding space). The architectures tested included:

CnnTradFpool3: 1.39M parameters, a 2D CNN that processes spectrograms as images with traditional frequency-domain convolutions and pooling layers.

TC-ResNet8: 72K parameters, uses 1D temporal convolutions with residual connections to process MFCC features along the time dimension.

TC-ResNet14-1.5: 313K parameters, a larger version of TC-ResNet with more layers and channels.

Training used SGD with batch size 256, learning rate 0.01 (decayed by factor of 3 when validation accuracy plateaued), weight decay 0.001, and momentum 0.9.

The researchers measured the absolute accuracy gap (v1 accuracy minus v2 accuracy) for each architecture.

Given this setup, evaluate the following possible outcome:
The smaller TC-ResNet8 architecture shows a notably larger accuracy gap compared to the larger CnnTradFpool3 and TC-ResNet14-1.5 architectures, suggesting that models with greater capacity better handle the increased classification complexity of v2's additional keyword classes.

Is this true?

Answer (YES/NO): NO